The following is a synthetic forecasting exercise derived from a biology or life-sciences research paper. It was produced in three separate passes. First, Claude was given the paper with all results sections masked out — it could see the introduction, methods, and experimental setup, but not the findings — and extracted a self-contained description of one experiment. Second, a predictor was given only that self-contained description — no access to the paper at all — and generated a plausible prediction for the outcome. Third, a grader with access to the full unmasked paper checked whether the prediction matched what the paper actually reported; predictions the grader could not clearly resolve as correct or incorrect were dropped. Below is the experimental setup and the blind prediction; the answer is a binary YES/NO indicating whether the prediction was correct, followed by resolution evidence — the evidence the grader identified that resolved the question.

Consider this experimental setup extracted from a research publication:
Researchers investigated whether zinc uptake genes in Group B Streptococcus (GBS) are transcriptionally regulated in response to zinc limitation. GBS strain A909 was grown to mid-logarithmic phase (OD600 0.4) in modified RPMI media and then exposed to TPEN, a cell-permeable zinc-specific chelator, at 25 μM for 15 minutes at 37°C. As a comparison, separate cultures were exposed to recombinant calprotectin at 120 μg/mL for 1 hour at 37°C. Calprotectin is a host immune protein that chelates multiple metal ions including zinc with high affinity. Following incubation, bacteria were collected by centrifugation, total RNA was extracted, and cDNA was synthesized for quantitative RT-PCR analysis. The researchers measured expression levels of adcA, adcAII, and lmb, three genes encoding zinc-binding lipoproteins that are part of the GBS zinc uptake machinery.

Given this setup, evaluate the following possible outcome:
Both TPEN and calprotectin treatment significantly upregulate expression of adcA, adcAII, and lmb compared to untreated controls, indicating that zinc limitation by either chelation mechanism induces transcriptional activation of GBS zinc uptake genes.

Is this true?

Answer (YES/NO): YES